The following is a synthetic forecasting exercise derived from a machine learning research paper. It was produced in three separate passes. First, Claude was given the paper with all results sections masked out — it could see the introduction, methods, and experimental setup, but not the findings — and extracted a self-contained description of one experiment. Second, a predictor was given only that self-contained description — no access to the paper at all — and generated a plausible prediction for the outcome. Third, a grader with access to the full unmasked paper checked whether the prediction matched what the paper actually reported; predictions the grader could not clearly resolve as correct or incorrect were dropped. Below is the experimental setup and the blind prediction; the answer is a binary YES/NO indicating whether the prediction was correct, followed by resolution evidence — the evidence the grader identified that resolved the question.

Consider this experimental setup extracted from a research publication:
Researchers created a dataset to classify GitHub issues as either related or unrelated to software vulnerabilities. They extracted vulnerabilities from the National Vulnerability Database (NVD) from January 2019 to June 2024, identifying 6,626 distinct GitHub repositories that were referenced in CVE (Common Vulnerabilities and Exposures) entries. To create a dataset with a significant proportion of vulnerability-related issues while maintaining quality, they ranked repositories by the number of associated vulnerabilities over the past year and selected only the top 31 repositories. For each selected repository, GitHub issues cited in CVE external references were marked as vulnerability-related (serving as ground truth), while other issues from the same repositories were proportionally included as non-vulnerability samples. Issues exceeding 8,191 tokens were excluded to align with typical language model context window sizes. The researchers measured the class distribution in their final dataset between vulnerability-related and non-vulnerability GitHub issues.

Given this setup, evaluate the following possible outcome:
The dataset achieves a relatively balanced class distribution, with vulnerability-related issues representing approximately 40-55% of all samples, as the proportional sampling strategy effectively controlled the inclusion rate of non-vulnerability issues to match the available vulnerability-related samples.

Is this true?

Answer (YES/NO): NO